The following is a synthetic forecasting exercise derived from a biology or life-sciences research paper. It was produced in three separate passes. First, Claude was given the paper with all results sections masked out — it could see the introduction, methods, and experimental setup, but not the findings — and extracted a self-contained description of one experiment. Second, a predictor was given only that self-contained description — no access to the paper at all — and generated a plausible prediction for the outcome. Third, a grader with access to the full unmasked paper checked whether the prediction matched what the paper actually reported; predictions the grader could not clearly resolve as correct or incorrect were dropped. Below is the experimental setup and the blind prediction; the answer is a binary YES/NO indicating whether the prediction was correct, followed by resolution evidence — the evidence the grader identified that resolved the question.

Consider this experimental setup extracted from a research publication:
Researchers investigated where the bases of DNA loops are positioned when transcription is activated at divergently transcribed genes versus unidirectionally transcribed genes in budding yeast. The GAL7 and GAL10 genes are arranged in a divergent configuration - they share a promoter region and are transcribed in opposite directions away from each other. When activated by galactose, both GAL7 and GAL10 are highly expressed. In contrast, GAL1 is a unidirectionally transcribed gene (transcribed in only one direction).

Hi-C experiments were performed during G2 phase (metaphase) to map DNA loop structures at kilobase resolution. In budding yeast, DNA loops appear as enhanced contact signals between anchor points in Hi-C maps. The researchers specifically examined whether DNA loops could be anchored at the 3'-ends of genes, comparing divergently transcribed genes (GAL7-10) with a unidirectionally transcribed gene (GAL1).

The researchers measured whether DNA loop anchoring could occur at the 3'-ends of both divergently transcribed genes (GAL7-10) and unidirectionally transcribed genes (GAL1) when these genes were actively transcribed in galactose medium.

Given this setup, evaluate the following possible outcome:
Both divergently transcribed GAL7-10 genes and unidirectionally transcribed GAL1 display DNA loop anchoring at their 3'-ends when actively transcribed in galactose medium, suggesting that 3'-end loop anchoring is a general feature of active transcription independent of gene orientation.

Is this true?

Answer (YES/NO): YES